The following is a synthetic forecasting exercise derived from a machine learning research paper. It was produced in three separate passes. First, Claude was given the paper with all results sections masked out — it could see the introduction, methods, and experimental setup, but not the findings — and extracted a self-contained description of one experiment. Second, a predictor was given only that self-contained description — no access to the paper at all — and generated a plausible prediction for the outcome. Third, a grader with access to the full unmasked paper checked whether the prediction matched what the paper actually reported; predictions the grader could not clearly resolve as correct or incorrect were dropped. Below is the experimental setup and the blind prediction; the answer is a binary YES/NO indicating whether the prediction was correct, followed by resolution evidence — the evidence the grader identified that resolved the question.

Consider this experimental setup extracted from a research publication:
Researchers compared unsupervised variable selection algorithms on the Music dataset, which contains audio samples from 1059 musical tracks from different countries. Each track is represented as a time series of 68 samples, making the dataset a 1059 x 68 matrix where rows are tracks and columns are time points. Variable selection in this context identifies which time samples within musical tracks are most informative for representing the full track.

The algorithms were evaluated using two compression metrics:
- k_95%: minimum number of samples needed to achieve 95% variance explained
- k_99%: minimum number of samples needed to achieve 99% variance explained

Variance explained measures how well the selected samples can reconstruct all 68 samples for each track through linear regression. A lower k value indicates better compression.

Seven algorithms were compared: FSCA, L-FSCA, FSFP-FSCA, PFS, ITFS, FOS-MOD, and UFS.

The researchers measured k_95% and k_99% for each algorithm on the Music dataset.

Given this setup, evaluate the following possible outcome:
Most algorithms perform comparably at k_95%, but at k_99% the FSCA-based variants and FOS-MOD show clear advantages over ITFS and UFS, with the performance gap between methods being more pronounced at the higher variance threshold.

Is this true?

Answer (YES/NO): NO